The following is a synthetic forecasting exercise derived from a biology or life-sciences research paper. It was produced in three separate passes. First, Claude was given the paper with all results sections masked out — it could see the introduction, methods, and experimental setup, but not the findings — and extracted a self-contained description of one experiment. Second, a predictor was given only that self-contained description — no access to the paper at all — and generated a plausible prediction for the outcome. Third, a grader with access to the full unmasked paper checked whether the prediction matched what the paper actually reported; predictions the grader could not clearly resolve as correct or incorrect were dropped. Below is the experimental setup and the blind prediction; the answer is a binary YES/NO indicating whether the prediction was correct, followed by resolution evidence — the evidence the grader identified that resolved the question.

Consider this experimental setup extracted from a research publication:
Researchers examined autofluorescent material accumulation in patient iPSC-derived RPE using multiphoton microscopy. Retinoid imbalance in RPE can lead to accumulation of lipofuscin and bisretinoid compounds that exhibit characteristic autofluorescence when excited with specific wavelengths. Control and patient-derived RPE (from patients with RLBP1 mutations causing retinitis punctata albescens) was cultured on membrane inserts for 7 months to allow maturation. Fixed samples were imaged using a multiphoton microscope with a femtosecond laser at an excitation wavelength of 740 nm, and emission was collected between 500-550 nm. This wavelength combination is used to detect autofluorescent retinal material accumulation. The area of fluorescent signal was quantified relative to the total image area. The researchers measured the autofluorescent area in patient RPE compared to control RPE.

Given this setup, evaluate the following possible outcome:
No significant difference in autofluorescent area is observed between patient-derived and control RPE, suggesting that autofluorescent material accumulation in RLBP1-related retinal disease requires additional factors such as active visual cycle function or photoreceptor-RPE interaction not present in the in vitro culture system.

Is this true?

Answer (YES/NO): NO